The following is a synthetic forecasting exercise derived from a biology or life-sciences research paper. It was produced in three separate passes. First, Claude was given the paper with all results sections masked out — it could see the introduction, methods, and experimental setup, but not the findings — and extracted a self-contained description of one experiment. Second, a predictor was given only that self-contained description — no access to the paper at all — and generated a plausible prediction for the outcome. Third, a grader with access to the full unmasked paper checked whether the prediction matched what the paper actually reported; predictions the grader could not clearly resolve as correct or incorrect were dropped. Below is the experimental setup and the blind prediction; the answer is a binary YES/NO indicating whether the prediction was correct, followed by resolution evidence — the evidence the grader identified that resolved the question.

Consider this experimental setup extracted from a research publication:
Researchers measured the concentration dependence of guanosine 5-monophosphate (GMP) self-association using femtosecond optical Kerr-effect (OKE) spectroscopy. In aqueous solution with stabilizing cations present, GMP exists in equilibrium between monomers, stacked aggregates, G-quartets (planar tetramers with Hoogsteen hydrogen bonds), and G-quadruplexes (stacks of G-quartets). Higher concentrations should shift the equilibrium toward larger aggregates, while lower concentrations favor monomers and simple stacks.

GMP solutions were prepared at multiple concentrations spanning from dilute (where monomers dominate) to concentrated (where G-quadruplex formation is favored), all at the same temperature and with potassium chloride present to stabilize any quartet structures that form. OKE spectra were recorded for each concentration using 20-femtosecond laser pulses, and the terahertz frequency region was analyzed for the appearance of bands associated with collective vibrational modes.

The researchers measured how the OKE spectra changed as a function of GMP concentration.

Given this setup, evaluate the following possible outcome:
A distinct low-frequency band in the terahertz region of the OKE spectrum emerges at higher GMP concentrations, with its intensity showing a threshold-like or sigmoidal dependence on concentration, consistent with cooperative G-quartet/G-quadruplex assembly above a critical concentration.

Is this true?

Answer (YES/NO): NO